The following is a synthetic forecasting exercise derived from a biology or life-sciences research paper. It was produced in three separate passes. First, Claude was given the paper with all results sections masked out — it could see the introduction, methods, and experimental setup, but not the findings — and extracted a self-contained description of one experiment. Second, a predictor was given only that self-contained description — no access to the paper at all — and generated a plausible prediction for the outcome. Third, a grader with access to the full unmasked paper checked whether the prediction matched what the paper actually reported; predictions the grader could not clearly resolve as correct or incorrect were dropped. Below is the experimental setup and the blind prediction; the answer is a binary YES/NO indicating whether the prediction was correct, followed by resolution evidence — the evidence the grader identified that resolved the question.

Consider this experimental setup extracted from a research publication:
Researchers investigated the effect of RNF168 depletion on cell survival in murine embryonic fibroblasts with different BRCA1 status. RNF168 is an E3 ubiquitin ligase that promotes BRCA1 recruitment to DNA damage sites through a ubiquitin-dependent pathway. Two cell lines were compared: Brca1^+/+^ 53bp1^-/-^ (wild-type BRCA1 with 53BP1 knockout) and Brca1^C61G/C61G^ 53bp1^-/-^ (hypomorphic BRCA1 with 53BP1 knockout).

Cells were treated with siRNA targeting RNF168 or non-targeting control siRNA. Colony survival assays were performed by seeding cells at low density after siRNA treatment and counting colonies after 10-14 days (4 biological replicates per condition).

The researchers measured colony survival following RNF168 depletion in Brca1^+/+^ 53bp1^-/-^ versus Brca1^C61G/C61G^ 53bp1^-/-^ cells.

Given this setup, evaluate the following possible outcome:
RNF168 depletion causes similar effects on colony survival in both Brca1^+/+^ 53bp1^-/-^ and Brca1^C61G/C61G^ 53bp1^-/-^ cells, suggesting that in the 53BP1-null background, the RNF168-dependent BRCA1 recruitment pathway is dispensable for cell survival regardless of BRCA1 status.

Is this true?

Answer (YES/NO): NO